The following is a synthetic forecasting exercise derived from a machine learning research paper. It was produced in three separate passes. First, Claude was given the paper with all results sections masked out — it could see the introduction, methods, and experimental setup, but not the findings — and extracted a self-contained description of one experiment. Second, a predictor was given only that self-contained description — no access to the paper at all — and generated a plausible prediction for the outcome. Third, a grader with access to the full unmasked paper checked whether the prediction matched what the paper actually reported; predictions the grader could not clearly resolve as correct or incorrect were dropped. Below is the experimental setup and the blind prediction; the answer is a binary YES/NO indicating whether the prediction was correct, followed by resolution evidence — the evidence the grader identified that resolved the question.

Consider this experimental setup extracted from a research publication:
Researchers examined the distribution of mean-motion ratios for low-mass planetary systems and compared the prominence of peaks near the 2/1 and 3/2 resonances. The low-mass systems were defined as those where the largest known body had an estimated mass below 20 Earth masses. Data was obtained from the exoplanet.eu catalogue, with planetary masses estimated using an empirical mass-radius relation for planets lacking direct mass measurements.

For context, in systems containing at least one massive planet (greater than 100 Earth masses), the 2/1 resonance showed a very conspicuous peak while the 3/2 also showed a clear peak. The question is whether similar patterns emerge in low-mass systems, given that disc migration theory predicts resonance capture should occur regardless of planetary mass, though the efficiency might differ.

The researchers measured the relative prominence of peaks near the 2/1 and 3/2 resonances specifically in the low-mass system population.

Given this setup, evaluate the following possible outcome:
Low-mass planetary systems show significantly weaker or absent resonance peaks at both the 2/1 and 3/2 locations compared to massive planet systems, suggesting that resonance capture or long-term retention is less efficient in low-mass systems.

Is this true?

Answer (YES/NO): NO